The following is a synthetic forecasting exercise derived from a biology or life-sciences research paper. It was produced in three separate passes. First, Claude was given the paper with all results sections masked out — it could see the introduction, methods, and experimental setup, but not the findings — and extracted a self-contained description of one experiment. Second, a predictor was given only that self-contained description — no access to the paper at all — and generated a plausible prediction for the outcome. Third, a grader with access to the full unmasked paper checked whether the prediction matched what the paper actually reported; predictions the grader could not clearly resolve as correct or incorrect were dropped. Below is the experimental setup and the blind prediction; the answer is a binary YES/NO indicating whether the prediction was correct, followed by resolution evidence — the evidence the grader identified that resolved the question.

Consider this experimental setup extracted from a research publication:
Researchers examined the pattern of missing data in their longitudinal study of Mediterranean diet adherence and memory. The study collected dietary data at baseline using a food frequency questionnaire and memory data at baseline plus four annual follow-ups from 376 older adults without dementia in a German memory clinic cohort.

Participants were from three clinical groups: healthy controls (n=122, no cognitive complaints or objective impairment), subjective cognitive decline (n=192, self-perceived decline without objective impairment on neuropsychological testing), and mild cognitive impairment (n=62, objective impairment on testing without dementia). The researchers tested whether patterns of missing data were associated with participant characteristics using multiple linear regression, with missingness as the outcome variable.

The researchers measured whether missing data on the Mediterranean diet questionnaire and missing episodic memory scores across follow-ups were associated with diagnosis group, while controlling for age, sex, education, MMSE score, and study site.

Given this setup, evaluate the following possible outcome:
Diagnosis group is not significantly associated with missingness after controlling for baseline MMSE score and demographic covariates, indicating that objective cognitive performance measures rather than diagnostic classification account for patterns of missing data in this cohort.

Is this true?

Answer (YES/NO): NO